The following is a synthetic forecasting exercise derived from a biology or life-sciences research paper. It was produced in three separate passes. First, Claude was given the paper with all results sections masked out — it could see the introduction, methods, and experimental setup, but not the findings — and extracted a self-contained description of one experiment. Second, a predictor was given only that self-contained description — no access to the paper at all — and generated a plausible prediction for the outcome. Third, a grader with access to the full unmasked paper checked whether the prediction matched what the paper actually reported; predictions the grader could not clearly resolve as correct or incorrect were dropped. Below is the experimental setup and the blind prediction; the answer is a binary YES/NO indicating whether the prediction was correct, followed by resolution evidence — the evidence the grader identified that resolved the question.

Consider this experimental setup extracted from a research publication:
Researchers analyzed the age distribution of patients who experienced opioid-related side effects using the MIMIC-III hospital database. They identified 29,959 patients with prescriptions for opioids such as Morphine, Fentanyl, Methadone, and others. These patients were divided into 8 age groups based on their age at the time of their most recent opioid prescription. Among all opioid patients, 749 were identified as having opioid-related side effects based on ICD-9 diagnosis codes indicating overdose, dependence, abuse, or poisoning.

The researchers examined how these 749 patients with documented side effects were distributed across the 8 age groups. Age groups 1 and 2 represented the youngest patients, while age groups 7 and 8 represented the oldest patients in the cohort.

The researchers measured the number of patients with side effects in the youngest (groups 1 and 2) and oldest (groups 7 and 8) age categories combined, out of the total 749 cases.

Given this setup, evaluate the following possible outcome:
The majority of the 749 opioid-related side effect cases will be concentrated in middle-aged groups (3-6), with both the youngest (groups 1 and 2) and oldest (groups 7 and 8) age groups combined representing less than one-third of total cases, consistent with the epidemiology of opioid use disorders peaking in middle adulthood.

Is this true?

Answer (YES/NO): YES